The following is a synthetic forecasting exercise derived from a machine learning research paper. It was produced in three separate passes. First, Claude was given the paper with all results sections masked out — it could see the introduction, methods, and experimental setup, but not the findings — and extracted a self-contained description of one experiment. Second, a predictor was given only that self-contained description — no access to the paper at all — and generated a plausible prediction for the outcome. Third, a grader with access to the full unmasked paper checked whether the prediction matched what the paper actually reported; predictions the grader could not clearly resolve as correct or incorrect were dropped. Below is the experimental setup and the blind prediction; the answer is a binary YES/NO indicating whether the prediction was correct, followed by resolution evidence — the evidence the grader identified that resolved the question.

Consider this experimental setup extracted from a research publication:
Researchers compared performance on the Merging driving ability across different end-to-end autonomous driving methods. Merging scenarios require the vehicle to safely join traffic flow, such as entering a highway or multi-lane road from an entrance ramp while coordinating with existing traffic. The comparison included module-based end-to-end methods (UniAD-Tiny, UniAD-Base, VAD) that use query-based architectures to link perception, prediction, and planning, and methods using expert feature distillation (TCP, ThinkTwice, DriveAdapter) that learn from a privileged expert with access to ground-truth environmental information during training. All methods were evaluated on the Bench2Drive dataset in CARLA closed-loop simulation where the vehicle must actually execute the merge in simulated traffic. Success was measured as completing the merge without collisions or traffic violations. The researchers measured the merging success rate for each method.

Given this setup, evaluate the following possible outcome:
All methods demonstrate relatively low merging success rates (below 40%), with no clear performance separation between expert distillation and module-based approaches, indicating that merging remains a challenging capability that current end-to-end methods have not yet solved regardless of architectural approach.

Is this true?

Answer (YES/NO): NO